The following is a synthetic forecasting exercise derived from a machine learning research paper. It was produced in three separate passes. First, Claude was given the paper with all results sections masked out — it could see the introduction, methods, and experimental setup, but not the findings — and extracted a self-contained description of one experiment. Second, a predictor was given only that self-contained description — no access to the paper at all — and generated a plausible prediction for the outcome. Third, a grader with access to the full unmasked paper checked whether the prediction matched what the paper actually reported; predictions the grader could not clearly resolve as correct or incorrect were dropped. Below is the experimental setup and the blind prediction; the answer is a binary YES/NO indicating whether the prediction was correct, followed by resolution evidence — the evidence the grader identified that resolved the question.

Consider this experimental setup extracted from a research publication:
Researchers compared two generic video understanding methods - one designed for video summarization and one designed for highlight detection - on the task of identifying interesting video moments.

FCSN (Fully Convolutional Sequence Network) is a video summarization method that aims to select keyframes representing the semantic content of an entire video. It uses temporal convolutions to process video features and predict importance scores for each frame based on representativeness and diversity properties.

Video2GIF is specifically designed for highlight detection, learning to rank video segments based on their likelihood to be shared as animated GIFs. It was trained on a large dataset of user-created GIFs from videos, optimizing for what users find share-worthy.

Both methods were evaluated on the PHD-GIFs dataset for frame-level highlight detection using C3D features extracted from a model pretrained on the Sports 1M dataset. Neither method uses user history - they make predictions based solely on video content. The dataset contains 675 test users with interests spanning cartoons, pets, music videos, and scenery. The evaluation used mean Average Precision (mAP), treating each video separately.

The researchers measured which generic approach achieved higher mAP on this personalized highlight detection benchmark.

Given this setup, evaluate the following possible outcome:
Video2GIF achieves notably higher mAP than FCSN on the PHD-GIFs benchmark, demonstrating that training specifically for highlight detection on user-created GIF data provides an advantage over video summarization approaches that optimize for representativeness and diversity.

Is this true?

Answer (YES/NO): NO